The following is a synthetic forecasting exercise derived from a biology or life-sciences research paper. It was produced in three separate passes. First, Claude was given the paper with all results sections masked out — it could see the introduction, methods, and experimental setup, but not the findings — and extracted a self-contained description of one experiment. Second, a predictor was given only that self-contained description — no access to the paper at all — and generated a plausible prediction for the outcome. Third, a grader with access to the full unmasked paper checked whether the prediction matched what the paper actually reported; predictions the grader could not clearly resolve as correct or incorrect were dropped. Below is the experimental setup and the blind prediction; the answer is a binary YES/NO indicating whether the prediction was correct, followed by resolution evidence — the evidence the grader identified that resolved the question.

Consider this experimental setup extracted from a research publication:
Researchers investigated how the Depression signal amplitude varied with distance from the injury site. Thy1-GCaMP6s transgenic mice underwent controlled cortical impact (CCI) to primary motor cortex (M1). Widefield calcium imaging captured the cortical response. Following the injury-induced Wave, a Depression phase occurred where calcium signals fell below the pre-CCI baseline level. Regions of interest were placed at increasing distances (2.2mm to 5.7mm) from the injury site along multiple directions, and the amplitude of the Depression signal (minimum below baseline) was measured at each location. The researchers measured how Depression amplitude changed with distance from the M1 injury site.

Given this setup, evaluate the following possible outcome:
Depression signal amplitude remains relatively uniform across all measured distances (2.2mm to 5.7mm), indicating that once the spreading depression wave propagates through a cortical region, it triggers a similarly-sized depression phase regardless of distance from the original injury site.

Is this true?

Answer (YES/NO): NO